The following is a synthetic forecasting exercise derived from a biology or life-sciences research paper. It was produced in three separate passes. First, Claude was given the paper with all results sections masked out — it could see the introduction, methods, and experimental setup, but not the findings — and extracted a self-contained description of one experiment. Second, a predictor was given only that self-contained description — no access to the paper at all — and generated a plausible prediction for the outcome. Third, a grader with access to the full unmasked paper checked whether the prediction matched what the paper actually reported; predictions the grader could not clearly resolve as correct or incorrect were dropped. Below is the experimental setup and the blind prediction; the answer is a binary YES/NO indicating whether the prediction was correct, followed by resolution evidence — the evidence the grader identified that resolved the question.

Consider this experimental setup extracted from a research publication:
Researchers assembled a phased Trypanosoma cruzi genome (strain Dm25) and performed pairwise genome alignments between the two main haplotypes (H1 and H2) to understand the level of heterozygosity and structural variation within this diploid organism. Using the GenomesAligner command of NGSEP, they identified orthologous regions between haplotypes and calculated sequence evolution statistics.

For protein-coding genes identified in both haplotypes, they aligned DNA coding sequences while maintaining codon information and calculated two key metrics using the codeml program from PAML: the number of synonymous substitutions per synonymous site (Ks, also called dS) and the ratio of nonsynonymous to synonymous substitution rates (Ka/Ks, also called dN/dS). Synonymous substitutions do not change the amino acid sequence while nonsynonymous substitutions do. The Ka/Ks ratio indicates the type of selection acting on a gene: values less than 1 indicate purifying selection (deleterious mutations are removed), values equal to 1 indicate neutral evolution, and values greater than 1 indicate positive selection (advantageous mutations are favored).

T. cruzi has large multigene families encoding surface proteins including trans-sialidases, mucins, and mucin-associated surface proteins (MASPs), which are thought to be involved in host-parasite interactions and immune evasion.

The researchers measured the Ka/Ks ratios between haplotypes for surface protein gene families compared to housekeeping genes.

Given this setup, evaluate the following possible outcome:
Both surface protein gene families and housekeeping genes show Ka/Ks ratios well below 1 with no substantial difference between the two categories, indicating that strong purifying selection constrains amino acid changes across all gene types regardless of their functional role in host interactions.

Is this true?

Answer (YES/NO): NO